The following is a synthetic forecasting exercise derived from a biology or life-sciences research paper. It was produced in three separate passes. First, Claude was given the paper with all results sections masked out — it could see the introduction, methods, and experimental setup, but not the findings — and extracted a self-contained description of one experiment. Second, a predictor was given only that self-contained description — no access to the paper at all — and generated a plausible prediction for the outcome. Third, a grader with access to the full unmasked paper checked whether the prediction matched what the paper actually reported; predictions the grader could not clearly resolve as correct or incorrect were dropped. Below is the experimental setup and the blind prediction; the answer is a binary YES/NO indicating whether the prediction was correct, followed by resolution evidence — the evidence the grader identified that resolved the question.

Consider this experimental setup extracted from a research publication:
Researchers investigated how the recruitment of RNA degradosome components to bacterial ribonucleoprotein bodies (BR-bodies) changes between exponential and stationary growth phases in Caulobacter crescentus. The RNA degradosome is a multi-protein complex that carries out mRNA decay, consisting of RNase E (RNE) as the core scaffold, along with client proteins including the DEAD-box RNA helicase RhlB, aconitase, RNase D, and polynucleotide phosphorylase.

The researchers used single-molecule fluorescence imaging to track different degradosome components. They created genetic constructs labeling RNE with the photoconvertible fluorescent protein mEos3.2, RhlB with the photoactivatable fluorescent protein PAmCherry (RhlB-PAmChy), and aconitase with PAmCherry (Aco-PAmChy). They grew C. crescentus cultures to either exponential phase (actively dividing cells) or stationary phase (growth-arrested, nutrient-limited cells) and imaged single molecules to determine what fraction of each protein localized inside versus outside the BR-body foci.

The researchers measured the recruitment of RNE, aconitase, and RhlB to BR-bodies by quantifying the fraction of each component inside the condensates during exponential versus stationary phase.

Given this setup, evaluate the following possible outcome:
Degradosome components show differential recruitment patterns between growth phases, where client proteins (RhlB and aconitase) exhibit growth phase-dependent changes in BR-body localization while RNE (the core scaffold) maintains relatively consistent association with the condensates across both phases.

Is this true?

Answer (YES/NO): NO